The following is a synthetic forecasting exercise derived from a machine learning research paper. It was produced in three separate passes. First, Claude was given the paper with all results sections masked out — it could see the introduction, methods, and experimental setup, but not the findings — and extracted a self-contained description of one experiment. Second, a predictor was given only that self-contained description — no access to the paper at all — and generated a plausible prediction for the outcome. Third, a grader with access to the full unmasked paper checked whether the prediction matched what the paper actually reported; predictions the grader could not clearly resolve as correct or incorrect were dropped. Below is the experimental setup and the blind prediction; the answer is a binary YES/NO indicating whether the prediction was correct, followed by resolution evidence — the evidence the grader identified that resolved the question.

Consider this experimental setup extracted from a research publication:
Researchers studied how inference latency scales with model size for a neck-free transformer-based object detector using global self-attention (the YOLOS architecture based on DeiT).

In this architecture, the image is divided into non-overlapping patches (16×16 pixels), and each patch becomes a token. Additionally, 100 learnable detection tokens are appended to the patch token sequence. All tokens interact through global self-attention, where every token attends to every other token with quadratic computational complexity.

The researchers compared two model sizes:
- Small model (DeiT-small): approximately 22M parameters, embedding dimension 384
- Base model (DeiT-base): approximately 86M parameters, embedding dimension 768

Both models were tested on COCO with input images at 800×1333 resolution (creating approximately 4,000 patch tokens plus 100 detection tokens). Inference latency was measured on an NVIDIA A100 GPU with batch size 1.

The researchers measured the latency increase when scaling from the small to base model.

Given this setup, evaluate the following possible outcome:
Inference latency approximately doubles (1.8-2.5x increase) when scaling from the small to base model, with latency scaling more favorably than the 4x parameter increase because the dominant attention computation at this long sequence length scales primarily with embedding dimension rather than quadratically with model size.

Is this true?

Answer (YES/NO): YES